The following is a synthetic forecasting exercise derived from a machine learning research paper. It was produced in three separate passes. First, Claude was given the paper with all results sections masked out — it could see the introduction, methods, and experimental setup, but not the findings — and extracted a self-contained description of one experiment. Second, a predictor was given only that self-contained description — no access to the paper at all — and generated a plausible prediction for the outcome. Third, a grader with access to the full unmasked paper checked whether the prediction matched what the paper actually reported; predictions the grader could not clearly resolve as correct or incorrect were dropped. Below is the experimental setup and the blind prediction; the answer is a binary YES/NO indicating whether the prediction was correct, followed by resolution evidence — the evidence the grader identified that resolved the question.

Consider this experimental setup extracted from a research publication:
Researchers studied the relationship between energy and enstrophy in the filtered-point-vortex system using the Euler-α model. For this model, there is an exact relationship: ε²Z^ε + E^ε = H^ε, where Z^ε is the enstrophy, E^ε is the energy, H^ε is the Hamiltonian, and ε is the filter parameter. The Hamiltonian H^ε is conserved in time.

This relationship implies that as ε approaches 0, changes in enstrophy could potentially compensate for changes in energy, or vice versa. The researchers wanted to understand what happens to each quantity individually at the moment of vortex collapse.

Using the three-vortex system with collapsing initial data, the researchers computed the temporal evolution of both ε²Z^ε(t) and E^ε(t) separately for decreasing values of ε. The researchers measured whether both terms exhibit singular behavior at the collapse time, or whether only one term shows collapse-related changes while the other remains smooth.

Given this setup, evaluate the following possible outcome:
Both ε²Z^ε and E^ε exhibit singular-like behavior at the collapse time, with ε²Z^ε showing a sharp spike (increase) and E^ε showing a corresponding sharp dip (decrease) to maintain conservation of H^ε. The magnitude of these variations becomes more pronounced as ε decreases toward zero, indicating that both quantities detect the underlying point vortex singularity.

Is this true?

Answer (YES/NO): NO